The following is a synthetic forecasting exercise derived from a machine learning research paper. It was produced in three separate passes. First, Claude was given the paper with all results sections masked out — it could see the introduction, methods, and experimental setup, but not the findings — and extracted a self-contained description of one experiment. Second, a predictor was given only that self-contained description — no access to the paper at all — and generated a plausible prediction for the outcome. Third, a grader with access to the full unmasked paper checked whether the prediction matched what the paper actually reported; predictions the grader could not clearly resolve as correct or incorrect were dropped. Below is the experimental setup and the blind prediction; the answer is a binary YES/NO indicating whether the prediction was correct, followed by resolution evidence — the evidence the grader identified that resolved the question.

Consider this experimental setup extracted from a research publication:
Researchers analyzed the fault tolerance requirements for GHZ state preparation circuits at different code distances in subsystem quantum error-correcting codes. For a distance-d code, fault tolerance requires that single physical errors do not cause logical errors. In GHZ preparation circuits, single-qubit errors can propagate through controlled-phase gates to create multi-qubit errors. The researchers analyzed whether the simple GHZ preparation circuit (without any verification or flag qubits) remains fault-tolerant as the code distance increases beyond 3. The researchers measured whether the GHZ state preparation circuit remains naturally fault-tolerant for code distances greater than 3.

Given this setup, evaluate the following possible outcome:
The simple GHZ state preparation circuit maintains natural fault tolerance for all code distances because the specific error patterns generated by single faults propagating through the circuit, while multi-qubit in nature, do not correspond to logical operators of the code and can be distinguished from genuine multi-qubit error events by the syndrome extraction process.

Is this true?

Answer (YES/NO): NO